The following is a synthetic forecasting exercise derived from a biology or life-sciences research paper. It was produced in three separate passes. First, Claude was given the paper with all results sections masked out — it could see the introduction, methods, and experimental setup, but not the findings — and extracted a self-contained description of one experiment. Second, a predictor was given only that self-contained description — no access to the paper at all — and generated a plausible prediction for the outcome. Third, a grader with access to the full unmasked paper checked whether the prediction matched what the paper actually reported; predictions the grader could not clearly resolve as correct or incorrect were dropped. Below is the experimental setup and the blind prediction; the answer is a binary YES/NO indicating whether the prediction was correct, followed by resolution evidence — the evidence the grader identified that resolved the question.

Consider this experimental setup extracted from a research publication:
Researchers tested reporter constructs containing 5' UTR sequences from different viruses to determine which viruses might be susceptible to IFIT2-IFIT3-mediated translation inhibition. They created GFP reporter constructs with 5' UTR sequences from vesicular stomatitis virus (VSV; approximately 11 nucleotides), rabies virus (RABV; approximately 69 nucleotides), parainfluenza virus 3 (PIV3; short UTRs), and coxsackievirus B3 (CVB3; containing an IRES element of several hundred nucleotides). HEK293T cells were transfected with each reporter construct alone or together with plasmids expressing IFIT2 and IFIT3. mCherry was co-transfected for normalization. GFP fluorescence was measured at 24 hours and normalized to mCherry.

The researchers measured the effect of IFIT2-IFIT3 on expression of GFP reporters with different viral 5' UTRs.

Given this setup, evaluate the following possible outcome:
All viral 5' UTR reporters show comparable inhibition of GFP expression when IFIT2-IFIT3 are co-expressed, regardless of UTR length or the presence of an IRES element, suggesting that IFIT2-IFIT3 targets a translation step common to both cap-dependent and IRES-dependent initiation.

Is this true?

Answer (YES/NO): NO